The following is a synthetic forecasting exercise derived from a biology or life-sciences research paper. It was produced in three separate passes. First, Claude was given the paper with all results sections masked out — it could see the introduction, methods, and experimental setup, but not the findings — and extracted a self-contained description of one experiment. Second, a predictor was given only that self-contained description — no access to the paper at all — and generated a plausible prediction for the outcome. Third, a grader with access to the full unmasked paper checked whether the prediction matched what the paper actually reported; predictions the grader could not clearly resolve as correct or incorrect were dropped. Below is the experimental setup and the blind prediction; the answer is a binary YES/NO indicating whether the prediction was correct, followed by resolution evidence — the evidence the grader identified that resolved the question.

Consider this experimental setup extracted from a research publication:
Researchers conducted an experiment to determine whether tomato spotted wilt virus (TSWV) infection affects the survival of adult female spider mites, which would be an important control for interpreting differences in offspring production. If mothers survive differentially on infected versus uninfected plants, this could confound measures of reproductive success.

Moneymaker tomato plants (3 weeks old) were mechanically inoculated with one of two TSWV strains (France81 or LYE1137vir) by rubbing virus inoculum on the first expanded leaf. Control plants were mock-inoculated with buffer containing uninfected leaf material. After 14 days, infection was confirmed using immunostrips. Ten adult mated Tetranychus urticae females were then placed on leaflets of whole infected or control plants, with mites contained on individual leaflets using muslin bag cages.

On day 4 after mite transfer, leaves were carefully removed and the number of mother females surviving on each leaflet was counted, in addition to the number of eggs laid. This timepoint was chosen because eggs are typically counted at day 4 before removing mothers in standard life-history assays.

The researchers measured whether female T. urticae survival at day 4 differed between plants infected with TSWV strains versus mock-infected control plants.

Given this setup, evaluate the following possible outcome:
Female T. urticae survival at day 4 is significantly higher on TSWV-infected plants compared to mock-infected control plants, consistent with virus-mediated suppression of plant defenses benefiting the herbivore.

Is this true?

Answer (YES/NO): NO